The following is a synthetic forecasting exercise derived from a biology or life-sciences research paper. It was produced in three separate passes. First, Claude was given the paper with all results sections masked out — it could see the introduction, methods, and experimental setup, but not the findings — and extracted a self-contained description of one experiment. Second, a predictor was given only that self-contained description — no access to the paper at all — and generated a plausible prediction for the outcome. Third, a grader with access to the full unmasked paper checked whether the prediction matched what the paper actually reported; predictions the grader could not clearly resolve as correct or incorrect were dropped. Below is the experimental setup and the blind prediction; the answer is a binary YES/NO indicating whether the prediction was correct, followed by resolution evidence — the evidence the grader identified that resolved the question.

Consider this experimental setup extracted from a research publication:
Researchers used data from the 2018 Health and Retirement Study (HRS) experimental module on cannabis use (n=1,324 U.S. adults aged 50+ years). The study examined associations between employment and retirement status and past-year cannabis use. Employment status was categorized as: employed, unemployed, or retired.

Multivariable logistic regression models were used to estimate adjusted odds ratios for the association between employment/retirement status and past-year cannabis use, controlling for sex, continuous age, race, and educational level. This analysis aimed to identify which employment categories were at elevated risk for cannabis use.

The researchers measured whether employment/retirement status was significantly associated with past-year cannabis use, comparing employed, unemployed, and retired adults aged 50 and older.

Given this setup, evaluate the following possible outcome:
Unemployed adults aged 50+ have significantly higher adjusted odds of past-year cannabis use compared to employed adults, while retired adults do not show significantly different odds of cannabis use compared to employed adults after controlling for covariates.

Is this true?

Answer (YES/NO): NO